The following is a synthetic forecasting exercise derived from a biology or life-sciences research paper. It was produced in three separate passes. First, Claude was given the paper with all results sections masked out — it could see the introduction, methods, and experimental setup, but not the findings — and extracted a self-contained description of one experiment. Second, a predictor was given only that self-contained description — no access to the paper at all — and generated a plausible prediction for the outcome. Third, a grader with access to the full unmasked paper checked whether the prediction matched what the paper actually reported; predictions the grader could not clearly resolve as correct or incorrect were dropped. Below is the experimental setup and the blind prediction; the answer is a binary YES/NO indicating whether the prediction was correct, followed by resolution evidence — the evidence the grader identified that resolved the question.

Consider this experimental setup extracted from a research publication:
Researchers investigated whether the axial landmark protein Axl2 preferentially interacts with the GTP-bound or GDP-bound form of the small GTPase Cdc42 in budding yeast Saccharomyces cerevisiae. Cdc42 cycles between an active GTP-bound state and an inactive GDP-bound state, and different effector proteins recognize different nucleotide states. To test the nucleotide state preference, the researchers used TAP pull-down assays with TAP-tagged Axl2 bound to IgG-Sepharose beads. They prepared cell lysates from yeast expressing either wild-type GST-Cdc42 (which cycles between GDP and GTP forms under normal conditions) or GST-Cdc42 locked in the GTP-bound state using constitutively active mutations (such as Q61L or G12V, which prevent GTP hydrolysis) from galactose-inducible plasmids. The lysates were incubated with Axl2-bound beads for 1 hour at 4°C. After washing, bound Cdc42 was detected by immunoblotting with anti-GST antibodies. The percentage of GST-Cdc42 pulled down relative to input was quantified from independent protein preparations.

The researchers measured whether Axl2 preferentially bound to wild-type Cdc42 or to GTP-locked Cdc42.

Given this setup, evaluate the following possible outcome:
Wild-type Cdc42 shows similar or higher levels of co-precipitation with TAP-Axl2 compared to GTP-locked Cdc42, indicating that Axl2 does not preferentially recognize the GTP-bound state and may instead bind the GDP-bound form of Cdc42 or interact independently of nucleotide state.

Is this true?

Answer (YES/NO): NO